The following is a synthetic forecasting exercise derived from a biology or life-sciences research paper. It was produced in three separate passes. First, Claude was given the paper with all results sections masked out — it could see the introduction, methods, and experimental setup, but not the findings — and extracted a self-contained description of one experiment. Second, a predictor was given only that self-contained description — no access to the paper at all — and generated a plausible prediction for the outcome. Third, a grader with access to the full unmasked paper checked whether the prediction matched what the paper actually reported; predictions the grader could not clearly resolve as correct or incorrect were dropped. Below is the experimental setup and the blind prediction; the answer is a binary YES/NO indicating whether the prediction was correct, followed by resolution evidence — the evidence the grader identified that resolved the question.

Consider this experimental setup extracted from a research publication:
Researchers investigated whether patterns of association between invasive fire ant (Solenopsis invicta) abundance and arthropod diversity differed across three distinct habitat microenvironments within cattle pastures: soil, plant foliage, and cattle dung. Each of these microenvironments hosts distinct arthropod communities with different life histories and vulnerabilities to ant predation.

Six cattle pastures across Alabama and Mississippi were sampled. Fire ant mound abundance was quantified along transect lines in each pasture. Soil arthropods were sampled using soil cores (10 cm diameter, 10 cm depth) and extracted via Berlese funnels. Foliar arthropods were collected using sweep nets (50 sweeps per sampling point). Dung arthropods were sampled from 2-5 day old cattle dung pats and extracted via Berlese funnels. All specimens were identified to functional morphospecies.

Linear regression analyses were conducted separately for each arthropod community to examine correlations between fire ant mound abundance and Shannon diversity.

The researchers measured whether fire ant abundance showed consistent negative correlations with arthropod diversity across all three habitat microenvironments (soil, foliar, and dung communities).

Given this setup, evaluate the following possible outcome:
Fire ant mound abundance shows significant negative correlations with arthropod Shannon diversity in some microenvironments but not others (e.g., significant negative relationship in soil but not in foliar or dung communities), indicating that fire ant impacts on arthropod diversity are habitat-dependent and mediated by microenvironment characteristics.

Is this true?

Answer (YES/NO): NO